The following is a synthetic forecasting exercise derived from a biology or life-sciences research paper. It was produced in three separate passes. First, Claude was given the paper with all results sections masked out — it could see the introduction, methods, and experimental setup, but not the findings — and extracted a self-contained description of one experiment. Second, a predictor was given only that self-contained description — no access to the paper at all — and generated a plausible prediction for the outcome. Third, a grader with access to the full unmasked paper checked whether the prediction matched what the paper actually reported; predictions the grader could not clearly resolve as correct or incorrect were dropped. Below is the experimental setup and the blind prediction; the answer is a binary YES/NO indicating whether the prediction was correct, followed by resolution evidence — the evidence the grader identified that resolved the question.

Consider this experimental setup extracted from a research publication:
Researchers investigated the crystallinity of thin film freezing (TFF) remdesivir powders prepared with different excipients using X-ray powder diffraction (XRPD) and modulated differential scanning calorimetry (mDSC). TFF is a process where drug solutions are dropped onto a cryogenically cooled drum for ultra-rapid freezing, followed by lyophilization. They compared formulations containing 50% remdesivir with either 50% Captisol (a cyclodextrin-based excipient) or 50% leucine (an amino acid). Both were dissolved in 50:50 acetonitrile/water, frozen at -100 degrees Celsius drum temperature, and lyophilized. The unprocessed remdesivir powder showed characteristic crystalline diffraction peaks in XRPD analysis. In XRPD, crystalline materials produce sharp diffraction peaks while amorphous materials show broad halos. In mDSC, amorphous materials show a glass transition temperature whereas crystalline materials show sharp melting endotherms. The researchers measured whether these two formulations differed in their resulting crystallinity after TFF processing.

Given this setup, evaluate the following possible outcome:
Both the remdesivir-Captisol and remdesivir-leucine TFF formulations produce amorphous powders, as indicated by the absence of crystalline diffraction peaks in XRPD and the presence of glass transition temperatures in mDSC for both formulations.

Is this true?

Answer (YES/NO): NO